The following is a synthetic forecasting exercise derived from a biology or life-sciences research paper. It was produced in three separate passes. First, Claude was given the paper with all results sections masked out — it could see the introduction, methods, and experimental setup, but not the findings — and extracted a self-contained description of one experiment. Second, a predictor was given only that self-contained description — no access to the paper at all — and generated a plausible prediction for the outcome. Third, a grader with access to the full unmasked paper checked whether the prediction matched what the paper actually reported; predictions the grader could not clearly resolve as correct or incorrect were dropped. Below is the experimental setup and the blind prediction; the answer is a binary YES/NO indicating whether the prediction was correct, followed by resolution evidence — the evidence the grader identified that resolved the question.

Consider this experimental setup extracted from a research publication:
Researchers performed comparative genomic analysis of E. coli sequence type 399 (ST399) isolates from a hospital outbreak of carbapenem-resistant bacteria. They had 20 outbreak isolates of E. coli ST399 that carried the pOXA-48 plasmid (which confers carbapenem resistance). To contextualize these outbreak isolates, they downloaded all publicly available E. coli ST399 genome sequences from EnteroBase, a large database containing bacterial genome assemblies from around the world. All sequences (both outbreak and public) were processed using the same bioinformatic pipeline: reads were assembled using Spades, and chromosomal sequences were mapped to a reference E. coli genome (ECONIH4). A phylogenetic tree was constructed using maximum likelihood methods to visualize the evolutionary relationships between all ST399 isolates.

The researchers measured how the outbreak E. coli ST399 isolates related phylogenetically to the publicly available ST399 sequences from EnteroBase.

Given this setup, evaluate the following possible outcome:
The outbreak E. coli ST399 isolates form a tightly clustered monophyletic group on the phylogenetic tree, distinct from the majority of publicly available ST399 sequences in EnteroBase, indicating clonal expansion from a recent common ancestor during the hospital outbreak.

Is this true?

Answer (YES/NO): YES